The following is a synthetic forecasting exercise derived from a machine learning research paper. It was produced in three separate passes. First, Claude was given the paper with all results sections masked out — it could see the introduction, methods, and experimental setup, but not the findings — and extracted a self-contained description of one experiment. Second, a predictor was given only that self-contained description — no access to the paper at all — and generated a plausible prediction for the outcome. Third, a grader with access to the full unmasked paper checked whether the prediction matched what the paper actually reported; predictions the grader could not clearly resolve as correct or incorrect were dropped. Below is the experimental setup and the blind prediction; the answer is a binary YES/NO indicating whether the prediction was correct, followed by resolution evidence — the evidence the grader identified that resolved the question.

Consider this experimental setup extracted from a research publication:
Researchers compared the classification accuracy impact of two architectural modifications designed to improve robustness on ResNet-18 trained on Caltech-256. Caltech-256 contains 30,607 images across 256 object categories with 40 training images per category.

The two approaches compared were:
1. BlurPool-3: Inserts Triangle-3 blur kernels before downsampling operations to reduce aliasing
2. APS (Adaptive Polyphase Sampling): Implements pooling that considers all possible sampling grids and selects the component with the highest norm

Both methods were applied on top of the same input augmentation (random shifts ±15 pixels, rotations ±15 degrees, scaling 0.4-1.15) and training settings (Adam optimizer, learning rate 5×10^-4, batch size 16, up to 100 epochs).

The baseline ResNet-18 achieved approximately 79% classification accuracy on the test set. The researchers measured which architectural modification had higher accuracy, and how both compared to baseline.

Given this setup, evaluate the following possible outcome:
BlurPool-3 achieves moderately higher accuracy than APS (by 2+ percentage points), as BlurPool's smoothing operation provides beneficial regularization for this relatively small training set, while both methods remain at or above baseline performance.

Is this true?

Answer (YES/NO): NO